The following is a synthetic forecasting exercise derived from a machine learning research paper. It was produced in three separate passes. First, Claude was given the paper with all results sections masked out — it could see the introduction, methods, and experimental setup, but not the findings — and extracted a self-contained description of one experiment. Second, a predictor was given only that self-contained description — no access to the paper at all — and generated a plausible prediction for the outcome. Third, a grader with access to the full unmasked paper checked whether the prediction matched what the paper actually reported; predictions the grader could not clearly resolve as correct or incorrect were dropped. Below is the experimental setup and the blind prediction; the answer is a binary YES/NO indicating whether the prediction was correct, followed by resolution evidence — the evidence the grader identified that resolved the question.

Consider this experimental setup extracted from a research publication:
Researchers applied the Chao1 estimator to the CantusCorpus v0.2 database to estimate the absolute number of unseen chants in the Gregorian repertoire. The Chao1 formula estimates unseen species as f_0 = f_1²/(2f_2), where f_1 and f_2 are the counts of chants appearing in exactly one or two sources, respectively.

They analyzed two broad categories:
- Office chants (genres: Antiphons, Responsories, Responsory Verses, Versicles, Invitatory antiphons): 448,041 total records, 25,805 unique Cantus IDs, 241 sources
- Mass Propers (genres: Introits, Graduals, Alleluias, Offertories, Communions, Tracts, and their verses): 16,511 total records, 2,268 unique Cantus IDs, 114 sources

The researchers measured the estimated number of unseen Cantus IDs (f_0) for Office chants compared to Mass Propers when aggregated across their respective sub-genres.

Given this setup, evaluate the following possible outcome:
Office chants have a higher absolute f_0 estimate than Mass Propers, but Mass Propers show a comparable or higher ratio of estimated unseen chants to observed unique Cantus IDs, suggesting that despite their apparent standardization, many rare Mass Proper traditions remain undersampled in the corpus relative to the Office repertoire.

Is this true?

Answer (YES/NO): NO